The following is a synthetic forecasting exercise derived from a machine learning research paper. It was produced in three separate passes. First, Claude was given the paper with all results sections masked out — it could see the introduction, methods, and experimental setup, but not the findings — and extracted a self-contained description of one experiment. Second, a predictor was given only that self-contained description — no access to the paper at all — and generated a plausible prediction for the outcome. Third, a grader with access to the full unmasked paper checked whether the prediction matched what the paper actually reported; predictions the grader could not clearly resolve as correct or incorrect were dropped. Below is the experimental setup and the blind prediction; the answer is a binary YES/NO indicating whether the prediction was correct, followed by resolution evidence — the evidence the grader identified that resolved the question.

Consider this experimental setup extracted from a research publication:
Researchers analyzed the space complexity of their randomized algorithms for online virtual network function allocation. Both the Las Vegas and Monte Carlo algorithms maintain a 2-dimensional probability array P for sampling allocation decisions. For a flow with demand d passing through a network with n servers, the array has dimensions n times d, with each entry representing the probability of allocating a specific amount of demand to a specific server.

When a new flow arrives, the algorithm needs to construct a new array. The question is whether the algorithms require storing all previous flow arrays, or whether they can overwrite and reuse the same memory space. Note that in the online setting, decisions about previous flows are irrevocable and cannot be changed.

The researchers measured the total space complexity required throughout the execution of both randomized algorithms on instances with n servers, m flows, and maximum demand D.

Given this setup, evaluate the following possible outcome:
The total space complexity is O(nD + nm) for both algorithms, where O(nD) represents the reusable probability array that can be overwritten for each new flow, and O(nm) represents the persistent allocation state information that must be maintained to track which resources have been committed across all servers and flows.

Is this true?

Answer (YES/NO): NO